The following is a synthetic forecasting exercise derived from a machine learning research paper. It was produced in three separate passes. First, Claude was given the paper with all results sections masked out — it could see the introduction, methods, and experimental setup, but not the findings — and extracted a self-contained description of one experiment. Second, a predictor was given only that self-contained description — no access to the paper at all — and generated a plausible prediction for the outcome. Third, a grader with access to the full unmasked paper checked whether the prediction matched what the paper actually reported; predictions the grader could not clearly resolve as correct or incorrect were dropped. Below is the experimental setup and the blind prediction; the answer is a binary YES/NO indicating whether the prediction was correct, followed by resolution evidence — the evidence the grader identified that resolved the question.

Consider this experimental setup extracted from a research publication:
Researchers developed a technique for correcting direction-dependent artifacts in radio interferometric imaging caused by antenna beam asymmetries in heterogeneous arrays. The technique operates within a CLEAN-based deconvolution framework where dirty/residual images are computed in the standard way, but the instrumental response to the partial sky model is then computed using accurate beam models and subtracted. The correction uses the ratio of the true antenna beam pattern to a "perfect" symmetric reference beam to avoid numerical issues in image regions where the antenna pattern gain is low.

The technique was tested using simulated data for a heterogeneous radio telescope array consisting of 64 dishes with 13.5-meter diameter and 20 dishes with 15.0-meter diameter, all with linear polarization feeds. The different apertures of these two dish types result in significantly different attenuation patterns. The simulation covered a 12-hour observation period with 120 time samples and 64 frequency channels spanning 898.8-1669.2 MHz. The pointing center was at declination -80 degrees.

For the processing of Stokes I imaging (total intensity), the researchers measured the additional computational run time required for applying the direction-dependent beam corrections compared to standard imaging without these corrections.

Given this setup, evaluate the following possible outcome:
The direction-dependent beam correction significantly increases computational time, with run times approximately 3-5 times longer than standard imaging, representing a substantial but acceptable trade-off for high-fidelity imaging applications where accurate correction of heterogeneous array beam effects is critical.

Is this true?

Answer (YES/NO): NO